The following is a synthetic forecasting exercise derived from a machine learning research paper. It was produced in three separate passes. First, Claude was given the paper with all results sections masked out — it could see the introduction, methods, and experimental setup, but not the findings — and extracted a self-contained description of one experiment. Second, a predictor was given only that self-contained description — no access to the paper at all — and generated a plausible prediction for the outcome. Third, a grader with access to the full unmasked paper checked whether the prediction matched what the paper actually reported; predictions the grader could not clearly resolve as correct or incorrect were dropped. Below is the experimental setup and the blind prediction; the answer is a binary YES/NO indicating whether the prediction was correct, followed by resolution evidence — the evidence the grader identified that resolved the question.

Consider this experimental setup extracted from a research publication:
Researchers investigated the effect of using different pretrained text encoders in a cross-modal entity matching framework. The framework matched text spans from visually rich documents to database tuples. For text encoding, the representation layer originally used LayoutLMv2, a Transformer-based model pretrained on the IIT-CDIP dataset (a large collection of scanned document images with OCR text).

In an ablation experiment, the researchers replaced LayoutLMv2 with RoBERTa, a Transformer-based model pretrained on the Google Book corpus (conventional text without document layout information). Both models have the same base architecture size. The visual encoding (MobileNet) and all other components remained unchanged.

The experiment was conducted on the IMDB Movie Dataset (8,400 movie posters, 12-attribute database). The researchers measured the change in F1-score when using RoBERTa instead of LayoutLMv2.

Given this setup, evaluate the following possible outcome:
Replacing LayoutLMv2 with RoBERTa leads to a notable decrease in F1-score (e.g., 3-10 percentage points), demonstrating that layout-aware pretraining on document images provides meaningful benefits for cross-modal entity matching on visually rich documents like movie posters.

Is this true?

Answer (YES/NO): NO